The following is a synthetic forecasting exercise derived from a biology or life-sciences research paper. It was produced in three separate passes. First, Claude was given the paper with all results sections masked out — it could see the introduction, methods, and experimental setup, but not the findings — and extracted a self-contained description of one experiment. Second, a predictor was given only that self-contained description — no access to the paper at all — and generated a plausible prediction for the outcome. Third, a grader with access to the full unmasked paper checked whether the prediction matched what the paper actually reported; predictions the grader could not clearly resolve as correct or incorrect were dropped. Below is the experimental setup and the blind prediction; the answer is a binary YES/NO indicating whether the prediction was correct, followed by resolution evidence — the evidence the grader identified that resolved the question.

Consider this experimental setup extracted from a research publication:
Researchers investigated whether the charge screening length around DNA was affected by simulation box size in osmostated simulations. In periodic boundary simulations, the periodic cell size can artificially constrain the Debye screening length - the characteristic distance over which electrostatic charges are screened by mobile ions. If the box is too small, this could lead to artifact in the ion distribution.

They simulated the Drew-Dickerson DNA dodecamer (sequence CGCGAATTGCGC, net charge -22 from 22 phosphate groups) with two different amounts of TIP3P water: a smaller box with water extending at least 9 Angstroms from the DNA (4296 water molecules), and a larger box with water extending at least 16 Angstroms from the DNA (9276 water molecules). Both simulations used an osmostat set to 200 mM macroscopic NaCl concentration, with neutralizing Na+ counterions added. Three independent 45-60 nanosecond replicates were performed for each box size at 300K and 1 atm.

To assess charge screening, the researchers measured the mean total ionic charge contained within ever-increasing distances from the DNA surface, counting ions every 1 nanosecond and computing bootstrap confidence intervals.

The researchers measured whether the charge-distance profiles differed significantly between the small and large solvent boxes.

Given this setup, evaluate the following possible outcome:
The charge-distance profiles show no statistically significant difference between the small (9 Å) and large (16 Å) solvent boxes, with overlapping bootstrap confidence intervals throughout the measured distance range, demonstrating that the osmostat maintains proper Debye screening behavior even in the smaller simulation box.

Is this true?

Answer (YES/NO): YES